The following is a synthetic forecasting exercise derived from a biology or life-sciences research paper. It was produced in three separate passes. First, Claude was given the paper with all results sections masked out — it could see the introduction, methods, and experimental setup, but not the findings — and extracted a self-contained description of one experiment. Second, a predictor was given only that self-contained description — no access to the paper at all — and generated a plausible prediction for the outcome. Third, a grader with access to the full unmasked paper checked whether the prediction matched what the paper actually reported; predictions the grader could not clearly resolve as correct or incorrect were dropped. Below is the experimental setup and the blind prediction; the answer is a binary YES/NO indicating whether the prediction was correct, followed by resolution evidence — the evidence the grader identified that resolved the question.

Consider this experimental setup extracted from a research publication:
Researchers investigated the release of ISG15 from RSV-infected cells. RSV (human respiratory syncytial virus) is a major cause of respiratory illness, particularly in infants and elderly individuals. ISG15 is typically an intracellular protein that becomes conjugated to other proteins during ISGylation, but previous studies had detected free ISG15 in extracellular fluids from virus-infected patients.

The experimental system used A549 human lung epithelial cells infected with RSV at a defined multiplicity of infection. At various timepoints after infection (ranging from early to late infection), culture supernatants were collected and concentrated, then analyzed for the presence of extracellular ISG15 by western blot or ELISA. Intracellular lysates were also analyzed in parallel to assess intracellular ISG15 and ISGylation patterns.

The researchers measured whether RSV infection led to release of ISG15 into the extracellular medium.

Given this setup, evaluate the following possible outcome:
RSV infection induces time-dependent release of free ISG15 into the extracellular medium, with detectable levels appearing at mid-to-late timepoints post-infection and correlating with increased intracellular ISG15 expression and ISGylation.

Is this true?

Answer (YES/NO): YES